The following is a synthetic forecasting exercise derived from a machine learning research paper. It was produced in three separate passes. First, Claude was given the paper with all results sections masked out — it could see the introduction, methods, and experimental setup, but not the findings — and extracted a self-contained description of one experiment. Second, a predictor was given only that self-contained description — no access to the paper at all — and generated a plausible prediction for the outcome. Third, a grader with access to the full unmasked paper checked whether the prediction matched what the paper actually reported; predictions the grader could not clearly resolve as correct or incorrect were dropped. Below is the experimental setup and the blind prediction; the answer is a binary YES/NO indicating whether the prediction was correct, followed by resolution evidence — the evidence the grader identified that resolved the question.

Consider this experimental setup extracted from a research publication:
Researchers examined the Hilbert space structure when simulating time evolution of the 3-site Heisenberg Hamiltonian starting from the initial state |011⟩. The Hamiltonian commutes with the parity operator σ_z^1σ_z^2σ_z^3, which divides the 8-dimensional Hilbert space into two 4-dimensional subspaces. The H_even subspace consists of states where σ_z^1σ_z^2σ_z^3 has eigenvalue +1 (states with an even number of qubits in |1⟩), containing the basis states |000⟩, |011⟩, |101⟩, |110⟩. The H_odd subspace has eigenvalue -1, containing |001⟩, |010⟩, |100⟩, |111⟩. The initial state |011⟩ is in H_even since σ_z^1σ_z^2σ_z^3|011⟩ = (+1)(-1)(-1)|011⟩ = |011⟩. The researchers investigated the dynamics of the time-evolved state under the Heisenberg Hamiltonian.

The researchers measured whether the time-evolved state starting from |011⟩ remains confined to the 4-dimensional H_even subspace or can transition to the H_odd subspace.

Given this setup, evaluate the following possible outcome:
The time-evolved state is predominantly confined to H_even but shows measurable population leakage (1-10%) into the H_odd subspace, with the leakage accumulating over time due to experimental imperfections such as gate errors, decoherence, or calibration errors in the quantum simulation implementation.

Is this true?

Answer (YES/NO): NO